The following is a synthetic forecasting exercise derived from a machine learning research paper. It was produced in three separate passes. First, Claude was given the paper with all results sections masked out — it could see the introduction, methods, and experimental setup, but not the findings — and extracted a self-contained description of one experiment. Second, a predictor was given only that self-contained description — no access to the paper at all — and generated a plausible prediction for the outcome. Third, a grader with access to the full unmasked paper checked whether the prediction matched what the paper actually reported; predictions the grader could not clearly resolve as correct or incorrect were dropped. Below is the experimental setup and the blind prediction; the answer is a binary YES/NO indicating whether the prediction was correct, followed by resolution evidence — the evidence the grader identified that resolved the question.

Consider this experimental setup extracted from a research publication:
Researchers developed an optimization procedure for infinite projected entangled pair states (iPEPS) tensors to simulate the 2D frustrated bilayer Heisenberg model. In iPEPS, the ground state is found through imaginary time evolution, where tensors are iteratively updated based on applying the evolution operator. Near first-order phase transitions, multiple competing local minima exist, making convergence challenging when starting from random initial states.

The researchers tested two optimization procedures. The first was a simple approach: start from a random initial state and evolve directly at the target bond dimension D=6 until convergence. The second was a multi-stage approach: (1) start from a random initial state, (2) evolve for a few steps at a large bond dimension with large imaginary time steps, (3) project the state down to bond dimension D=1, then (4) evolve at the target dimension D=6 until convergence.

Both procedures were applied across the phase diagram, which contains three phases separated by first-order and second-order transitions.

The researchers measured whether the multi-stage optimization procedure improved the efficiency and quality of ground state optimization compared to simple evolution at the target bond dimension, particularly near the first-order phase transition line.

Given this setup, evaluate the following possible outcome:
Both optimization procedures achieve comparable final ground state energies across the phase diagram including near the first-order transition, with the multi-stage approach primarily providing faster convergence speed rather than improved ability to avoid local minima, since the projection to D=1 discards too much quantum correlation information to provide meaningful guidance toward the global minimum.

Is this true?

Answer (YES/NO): NO